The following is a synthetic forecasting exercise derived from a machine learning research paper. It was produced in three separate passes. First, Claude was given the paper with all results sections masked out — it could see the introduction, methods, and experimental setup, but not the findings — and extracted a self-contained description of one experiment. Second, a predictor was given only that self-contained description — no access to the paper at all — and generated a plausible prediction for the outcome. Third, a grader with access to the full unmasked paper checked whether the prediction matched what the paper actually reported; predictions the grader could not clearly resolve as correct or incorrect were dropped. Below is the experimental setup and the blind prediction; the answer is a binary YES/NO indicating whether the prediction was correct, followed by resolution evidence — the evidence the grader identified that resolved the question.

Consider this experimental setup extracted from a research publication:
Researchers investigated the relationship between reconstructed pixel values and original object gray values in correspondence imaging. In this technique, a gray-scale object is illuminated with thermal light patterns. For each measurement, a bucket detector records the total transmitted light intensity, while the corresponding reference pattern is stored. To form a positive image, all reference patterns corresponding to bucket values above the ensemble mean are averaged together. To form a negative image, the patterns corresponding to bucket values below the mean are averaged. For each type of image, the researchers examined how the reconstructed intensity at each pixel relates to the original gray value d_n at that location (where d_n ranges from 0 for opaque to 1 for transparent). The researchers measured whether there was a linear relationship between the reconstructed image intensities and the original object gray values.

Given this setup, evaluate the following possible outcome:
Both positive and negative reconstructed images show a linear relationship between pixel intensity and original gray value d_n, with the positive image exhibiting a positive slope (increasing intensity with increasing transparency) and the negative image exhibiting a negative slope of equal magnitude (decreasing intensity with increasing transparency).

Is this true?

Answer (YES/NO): YES